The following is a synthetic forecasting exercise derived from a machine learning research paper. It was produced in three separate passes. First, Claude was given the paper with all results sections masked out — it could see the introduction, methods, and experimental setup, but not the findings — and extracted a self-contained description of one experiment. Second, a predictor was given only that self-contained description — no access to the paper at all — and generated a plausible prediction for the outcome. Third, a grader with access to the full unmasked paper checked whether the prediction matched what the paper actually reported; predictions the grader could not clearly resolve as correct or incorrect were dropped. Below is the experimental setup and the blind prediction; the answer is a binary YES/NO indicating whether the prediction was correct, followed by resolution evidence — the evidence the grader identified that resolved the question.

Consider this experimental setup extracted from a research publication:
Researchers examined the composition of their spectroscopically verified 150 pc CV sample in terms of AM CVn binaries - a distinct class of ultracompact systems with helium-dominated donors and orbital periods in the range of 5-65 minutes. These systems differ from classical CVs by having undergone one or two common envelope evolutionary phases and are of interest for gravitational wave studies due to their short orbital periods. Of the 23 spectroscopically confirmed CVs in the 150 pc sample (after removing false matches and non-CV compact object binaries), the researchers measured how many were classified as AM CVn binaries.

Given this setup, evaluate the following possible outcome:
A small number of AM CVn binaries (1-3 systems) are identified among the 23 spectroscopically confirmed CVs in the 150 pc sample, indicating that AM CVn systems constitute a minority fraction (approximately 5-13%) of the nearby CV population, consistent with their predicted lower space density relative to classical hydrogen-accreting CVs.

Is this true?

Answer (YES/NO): YES